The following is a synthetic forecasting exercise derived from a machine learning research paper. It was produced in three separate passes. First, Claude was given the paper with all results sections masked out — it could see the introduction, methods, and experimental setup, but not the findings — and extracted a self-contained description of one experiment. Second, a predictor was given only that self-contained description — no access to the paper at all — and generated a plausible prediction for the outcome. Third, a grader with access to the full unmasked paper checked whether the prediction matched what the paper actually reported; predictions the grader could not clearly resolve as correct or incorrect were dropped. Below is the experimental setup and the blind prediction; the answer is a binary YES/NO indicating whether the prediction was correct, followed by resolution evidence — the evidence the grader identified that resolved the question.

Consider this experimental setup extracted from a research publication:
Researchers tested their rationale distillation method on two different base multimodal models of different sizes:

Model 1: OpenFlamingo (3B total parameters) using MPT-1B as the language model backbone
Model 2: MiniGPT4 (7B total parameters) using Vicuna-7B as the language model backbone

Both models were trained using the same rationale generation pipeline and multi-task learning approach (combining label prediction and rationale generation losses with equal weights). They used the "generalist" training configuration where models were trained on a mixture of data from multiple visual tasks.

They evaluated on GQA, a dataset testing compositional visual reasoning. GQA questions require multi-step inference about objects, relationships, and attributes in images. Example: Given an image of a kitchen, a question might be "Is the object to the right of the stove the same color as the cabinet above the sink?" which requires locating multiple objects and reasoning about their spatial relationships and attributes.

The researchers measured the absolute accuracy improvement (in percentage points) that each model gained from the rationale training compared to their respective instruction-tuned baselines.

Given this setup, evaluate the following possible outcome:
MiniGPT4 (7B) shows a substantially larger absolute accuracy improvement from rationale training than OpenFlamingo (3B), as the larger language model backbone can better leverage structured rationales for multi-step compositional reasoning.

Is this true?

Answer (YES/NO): NO